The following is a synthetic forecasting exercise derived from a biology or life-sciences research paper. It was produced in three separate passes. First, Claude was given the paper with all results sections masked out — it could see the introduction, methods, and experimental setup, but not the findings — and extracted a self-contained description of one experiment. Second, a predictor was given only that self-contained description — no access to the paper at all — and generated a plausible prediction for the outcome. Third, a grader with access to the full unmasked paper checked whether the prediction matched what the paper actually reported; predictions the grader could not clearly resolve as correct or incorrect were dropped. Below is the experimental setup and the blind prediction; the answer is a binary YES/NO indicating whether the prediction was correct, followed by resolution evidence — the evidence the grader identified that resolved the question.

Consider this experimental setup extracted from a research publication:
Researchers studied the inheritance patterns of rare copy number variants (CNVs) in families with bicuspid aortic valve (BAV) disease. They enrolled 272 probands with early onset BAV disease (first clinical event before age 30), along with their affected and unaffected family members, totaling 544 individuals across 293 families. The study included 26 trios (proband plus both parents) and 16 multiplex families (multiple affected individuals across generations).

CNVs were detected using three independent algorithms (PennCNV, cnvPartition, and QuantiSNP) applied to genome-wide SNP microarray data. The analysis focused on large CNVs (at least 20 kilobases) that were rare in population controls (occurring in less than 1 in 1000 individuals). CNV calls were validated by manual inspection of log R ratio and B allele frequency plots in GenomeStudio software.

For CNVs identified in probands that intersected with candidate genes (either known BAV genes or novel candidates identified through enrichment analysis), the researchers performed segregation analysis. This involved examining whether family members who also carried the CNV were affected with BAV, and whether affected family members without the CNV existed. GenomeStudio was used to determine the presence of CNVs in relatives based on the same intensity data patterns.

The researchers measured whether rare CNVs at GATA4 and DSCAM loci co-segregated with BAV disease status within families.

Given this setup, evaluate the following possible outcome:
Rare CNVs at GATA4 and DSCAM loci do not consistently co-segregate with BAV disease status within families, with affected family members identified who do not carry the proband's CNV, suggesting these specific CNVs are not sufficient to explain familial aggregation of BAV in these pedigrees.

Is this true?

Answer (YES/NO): NO